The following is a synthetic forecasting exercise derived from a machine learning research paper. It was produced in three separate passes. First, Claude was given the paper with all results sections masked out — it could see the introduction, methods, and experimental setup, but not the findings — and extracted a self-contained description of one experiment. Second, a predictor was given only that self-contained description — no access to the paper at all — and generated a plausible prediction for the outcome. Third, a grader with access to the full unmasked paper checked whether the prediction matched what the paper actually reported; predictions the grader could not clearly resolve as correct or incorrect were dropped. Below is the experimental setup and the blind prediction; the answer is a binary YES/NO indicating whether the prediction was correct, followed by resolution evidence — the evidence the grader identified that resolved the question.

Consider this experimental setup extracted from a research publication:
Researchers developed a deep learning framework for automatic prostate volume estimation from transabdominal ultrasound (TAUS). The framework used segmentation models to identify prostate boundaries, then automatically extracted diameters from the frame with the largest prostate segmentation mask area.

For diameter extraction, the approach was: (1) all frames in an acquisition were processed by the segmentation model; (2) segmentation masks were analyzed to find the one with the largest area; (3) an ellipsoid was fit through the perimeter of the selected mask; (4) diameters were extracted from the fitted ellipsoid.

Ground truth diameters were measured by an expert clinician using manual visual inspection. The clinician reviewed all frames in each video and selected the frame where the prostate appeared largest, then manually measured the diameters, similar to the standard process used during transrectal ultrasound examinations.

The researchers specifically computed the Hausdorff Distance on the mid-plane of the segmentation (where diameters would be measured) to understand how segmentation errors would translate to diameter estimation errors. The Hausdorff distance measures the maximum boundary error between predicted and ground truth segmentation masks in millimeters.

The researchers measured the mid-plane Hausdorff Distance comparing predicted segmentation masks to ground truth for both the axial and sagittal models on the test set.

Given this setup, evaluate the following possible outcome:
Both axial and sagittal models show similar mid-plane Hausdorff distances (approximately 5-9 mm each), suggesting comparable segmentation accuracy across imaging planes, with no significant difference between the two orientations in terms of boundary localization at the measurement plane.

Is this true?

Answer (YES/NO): NO